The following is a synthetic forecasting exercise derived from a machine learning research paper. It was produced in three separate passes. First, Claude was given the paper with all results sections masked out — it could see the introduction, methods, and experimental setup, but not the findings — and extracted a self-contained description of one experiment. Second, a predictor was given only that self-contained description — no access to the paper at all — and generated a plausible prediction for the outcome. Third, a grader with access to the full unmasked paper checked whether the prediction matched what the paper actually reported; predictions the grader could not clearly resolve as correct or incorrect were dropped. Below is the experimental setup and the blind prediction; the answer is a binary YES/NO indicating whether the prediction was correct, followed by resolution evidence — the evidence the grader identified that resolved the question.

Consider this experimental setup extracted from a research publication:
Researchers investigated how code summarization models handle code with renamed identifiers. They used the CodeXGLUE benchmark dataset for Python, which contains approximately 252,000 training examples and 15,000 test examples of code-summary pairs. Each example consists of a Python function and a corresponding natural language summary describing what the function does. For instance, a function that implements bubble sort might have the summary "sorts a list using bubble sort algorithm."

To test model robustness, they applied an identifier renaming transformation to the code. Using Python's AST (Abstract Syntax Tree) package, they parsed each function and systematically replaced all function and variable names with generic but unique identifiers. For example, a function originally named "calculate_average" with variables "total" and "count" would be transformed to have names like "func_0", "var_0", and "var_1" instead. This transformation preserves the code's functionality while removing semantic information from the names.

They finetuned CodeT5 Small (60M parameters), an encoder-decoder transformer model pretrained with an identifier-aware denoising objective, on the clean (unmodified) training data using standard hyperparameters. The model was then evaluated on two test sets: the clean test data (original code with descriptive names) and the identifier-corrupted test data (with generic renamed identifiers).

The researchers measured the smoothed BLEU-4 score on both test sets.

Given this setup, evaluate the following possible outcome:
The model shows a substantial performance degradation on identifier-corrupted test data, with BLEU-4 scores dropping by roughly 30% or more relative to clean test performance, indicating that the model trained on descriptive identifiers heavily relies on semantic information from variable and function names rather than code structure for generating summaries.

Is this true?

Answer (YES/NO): YES